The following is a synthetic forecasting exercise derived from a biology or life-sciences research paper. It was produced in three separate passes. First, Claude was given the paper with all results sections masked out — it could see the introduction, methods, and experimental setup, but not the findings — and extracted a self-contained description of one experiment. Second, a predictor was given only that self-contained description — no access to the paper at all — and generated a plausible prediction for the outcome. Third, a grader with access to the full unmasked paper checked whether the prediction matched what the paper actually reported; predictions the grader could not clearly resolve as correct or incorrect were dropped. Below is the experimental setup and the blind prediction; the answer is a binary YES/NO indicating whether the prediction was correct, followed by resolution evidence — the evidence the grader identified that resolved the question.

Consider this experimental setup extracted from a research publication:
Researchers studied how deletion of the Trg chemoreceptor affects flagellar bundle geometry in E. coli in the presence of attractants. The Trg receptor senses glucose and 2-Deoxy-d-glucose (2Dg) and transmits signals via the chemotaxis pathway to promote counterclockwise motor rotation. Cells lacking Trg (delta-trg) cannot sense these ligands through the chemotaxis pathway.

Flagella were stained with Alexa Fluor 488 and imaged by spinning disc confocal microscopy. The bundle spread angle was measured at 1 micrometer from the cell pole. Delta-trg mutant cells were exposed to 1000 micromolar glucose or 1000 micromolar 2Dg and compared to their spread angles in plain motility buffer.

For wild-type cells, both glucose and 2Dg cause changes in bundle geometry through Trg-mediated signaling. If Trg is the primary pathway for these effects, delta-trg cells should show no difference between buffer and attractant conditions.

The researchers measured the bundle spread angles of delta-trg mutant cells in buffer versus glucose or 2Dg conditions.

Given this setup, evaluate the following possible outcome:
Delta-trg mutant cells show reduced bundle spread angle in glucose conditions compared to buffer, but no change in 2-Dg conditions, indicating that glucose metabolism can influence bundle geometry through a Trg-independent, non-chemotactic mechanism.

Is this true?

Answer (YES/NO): YES